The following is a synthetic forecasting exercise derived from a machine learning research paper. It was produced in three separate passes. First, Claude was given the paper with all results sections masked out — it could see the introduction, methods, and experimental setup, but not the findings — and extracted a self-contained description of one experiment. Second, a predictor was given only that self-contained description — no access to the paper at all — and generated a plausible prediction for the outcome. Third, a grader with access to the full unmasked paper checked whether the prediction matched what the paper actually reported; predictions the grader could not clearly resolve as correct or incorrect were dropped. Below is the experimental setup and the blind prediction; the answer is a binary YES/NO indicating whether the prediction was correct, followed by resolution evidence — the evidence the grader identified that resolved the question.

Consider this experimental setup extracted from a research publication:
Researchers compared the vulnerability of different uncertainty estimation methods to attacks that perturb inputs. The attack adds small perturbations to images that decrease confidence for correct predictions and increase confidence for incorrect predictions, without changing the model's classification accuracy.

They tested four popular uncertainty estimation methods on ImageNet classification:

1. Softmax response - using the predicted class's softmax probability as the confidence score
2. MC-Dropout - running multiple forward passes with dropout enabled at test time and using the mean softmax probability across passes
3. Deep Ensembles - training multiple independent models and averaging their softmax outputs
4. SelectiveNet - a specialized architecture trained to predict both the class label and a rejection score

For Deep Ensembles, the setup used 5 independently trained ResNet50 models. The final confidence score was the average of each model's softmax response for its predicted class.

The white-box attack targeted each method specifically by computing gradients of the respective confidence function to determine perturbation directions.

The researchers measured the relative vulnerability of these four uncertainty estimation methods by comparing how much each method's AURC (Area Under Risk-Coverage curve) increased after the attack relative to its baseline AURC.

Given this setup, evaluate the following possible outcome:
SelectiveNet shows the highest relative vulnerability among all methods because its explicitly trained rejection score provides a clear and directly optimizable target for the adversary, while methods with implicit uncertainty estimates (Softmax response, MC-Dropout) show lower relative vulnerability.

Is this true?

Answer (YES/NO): NO